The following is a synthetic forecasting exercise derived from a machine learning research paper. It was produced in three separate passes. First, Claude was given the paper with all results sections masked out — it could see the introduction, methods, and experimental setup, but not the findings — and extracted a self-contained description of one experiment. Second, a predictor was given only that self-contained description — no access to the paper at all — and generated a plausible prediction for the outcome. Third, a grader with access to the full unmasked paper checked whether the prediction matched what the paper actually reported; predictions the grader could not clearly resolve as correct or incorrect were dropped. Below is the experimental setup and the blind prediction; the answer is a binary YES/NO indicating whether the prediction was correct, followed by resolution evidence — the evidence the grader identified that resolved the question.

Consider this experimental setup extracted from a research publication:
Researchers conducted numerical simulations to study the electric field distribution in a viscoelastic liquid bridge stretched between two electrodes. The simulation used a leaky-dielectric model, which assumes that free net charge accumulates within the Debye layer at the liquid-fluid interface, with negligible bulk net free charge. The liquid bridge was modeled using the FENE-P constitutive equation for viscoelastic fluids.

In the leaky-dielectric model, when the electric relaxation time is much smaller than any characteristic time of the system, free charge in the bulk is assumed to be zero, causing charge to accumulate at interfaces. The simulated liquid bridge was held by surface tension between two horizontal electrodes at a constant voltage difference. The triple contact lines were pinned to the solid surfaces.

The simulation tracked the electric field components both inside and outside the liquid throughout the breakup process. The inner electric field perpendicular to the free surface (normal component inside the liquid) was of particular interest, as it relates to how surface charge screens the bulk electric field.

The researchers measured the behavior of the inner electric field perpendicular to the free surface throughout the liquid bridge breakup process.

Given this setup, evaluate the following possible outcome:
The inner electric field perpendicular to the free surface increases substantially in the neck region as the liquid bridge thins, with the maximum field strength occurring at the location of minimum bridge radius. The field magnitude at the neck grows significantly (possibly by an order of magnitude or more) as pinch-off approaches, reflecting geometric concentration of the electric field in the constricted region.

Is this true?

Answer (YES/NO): NO